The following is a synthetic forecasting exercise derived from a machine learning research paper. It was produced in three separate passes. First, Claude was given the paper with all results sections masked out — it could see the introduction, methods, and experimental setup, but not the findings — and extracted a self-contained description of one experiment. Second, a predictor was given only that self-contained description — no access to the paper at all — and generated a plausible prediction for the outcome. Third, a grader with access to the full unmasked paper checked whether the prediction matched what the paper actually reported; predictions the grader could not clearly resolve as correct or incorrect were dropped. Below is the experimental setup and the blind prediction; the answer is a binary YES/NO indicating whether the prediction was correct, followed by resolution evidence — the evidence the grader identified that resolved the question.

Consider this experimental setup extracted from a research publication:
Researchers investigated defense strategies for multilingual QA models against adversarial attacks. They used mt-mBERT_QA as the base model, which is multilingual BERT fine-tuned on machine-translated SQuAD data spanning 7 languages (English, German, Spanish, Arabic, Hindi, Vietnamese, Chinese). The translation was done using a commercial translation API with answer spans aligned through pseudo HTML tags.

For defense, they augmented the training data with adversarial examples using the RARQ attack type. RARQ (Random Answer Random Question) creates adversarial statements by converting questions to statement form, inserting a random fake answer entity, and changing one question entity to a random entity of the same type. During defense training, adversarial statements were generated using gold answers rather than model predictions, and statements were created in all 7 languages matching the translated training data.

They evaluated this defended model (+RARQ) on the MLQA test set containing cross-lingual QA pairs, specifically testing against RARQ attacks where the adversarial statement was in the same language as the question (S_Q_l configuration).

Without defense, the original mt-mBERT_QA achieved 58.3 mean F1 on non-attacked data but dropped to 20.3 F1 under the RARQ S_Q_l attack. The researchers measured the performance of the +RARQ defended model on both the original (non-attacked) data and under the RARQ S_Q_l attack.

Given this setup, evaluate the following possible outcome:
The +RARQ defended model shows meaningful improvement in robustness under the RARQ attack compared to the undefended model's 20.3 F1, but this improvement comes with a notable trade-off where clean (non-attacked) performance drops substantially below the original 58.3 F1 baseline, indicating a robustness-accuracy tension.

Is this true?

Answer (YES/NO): NO